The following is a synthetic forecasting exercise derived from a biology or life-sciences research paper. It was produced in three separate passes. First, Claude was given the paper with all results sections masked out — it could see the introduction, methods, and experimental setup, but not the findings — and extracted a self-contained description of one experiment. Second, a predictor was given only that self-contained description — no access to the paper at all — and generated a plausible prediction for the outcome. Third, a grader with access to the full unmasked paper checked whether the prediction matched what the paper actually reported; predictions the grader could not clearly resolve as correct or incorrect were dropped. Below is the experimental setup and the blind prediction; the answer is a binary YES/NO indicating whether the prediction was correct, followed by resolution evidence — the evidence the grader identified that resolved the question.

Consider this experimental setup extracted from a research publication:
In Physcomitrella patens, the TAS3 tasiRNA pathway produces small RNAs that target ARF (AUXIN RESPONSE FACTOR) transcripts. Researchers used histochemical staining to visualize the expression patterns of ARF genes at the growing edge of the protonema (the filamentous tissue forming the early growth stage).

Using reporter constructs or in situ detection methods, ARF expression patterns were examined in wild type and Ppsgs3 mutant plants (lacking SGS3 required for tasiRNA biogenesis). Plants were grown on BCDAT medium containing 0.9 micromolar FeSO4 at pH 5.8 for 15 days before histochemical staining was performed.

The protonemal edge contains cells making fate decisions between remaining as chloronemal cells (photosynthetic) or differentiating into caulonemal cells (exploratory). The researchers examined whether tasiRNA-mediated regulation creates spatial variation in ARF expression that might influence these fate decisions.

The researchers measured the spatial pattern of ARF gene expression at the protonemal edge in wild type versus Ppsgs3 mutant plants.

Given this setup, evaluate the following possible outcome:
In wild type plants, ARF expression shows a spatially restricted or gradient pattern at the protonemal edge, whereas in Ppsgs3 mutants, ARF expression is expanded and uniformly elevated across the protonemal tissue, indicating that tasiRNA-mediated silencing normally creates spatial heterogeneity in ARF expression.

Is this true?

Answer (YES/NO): NO